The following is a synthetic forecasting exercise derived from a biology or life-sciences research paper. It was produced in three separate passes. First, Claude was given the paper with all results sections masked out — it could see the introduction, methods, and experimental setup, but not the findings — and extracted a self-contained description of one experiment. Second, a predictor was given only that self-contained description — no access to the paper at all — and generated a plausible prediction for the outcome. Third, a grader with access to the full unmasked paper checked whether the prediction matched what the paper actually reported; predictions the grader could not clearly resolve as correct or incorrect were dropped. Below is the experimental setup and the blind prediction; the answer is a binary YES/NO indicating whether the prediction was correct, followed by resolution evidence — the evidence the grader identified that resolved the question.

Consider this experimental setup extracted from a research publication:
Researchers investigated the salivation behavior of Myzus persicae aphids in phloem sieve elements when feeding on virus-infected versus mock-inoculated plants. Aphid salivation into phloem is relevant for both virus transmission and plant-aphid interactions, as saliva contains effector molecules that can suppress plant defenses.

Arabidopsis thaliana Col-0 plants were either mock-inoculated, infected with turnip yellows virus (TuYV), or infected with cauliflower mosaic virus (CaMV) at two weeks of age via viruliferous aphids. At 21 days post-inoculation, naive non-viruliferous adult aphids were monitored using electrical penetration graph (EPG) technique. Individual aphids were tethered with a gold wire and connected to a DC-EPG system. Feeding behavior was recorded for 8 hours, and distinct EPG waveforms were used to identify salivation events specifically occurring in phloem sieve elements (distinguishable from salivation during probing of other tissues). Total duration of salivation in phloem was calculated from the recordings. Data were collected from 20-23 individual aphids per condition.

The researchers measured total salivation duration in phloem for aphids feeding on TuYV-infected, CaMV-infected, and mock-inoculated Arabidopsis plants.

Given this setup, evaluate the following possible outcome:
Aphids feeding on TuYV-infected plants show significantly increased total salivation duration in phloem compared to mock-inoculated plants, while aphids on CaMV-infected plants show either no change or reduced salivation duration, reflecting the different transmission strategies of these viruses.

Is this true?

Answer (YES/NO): NO